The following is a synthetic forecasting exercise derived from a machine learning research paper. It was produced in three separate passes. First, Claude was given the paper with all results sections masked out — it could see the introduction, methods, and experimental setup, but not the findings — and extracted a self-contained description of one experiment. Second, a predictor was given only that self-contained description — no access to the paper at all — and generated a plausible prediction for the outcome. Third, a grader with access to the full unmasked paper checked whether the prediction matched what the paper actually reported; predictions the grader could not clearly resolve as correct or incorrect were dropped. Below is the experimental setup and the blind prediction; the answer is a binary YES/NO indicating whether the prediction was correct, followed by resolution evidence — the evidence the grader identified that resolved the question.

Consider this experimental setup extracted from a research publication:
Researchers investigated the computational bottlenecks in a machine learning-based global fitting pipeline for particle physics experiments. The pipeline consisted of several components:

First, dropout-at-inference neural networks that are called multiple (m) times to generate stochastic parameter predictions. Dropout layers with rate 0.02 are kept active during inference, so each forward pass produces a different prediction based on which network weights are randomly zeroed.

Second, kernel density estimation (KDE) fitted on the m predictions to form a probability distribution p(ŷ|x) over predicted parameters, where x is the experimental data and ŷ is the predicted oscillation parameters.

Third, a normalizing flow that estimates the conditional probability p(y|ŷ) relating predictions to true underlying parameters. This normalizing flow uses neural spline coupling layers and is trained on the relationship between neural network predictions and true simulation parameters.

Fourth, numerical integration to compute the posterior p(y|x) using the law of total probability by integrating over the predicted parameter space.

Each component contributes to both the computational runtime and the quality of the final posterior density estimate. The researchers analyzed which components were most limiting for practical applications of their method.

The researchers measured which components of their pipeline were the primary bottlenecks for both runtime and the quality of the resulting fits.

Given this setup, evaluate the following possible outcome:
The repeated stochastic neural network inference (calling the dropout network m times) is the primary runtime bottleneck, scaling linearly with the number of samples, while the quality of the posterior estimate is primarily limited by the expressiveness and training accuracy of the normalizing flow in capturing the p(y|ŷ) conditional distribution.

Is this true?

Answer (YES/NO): NO